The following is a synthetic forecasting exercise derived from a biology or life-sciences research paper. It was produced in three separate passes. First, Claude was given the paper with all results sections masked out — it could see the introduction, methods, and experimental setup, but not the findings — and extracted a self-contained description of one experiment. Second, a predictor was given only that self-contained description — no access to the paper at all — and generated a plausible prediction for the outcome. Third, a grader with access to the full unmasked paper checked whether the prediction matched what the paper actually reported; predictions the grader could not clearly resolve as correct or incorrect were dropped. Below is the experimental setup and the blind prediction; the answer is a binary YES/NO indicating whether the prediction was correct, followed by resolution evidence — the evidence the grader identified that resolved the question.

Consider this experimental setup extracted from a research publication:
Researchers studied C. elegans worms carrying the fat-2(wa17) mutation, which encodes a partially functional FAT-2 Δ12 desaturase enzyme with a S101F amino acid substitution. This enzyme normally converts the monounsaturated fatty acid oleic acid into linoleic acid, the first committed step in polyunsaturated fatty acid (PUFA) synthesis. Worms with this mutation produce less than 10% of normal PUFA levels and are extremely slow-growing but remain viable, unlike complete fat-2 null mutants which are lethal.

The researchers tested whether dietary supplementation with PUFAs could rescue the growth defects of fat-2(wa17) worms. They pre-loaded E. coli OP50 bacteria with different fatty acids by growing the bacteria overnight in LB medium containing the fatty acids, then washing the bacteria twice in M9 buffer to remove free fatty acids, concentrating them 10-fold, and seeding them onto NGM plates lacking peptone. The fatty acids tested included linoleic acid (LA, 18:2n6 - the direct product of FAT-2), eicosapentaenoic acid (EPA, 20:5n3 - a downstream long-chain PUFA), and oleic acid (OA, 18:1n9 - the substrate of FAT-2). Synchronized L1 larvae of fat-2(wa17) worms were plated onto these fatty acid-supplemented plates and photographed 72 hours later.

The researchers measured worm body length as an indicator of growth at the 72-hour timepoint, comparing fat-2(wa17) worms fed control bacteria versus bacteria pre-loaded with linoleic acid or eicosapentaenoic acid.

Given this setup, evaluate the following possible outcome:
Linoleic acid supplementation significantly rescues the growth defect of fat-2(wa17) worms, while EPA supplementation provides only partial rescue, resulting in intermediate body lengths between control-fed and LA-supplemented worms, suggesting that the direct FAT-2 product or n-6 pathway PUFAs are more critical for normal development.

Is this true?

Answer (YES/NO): NO